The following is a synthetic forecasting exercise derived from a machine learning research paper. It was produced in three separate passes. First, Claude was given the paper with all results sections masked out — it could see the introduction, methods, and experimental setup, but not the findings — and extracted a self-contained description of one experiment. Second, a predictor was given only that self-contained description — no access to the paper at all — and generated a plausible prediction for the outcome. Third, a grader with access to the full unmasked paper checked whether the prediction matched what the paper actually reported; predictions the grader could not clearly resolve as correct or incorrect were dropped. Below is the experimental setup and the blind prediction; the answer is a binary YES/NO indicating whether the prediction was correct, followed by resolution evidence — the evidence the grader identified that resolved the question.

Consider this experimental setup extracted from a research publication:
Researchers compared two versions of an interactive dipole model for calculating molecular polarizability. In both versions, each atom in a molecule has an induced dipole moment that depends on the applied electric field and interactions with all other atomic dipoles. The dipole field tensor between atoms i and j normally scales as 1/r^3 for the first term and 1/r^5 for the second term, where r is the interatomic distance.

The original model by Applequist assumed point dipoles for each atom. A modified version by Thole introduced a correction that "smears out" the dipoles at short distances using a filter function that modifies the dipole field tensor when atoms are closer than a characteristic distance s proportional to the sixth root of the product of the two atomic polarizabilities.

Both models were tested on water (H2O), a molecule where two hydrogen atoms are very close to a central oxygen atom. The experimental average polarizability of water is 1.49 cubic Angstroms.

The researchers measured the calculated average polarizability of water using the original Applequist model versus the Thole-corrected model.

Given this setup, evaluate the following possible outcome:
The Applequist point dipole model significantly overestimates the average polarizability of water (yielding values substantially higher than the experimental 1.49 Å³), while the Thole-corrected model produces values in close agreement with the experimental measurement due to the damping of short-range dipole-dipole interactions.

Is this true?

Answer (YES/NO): NO